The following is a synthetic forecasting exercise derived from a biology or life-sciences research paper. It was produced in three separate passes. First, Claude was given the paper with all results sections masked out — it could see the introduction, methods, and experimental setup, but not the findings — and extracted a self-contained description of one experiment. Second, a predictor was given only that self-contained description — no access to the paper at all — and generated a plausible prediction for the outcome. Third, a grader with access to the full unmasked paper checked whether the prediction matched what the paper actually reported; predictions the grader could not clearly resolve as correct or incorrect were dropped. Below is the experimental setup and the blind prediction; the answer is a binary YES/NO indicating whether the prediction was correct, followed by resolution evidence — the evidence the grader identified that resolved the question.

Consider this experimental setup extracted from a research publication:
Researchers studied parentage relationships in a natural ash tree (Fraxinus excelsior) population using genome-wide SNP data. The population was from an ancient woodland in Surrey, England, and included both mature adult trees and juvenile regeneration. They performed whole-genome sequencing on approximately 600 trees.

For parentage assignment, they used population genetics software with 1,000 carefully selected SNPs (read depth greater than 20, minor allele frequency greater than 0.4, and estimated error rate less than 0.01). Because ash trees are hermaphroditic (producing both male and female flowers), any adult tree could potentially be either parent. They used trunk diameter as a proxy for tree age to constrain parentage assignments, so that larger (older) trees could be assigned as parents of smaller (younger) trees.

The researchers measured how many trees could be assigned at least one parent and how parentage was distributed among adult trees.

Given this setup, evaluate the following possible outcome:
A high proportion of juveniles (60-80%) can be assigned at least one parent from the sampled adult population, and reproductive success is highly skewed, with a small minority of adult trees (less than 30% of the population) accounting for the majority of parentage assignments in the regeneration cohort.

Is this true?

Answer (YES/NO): NO